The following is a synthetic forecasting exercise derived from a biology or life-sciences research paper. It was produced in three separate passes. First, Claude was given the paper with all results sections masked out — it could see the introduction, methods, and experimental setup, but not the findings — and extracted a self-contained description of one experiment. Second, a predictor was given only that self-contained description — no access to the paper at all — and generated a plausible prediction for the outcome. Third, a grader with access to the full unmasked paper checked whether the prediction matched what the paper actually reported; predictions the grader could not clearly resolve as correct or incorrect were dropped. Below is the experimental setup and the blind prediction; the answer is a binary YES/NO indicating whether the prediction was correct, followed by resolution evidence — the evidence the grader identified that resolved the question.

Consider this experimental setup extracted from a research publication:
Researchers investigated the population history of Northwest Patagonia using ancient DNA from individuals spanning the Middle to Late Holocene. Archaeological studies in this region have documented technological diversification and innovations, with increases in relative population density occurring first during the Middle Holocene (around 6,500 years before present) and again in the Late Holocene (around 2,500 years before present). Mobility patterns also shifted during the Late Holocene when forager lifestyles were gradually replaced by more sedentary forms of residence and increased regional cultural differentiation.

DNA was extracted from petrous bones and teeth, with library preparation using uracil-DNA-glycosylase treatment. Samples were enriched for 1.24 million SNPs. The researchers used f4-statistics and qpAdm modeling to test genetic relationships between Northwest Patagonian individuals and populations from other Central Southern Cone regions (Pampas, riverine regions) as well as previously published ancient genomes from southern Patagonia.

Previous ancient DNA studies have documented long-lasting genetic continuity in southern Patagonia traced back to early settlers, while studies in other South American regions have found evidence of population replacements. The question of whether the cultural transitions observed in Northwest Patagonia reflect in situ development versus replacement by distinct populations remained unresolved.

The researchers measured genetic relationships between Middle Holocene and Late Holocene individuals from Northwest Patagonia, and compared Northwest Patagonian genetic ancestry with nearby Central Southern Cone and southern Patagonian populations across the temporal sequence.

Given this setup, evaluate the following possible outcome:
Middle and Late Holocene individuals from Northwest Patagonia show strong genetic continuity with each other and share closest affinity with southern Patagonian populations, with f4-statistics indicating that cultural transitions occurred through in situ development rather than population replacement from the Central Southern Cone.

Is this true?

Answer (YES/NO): NO